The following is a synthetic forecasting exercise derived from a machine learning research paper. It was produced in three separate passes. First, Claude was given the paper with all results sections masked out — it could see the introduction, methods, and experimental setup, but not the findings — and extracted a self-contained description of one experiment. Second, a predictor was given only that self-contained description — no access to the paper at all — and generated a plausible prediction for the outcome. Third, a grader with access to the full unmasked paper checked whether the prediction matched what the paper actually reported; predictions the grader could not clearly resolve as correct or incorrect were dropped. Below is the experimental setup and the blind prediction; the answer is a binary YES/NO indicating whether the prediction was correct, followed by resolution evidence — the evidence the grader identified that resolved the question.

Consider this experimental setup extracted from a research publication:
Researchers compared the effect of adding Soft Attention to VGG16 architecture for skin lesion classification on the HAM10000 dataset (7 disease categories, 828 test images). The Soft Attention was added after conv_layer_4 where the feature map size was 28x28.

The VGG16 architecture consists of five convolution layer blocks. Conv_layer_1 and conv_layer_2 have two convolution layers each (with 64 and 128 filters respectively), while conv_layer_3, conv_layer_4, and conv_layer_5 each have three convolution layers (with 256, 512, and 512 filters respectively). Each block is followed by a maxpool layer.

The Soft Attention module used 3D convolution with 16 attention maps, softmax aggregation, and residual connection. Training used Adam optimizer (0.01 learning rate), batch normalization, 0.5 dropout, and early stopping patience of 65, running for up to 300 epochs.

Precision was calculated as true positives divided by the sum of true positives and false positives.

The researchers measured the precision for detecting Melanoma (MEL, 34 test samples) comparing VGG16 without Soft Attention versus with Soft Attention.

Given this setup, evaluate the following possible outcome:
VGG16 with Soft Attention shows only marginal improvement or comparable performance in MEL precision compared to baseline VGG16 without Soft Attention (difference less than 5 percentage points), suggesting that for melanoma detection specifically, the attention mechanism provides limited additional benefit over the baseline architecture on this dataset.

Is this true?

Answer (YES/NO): NO